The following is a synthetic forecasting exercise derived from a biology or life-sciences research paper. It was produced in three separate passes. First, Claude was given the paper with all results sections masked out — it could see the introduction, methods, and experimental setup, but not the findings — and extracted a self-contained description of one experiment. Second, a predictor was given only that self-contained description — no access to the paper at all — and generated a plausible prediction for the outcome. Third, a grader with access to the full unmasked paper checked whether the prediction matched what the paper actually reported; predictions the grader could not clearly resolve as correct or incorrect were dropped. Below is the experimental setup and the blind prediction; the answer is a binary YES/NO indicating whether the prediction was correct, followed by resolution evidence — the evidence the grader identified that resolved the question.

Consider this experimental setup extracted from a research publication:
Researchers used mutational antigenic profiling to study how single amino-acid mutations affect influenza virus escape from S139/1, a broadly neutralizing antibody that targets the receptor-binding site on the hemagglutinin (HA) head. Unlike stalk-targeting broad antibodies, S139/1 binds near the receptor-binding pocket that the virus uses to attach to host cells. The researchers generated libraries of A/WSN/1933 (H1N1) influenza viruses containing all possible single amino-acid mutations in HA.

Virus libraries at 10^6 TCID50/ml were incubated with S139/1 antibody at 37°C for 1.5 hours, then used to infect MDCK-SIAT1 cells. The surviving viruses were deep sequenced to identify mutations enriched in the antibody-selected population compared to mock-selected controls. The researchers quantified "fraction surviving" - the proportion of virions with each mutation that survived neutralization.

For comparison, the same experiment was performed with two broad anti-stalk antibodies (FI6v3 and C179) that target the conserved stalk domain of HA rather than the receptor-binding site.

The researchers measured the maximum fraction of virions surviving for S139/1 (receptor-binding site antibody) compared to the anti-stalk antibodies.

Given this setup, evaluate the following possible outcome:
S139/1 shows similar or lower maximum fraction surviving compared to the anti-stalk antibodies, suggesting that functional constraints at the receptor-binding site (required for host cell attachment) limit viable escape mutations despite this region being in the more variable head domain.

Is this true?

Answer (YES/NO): NO